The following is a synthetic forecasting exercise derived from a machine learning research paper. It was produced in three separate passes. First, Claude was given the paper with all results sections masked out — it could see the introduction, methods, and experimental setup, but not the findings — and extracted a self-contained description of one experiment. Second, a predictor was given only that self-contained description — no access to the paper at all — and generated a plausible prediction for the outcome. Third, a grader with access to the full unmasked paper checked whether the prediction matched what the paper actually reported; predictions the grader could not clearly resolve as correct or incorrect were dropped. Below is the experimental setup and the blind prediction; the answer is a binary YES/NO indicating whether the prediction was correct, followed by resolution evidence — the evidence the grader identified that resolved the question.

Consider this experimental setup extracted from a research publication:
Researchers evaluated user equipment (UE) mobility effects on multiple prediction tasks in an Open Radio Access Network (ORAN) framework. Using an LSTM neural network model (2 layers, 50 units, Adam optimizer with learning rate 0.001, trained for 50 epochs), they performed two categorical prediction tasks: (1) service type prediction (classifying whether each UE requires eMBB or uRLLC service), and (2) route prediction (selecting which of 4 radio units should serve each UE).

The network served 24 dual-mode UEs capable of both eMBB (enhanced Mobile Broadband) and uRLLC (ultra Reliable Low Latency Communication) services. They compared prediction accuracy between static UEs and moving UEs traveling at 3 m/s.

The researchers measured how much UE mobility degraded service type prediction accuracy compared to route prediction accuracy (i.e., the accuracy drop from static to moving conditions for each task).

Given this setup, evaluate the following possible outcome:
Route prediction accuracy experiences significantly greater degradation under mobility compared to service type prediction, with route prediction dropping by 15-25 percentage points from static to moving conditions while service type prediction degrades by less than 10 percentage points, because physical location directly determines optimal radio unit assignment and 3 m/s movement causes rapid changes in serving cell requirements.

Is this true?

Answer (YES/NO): NO